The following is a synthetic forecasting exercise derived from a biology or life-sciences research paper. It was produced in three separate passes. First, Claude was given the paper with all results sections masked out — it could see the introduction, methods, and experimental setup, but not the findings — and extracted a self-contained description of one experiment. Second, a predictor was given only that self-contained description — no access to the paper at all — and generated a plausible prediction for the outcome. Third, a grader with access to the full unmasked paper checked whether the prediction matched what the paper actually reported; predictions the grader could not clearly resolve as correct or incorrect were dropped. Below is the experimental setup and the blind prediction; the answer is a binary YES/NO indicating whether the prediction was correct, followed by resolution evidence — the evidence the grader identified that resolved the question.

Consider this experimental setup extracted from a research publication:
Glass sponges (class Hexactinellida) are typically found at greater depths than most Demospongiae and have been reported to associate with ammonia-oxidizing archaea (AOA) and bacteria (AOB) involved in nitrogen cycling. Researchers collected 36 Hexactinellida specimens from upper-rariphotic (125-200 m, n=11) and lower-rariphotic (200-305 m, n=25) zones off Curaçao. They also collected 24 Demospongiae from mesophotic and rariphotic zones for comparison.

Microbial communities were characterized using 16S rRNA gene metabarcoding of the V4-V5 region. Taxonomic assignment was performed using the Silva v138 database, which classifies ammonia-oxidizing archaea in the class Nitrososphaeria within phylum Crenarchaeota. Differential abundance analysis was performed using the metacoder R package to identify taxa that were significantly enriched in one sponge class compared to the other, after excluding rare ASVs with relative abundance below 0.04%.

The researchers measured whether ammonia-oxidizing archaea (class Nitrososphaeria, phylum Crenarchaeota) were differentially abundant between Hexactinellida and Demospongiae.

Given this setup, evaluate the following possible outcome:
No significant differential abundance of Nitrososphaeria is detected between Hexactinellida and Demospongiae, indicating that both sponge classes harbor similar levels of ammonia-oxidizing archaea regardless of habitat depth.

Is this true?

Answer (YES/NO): YES